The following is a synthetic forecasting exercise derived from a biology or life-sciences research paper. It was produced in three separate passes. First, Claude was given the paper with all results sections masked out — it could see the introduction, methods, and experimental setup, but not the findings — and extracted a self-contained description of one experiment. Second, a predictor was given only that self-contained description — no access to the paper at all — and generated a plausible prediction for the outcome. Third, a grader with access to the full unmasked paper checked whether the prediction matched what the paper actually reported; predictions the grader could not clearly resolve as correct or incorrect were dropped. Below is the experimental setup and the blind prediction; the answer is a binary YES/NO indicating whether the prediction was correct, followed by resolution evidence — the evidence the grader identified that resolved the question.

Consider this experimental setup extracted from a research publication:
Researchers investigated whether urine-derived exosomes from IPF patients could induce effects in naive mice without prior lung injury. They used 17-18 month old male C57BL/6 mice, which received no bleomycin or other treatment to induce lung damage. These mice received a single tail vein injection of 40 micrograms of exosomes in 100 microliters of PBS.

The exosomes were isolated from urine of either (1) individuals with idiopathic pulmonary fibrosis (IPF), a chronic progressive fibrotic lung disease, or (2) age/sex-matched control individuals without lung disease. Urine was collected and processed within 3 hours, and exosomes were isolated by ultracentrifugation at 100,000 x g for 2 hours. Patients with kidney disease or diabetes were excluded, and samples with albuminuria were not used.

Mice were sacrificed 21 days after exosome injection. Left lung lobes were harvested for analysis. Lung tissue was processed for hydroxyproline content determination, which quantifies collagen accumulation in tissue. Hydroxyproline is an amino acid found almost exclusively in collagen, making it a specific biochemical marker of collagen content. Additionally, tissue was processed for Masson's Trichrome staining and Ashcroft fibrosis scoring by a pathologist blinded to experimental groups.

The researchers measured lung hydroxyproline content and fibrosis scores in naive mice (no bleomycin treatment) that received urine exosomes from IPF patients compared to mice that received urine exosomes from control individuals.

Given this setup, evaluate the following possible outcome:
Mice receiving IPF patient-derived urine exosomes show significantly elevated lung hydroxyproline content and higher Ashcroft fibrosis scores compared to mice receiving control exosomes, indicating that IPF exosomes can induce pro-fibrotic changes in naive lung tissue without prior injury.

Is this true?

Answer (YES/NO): NO